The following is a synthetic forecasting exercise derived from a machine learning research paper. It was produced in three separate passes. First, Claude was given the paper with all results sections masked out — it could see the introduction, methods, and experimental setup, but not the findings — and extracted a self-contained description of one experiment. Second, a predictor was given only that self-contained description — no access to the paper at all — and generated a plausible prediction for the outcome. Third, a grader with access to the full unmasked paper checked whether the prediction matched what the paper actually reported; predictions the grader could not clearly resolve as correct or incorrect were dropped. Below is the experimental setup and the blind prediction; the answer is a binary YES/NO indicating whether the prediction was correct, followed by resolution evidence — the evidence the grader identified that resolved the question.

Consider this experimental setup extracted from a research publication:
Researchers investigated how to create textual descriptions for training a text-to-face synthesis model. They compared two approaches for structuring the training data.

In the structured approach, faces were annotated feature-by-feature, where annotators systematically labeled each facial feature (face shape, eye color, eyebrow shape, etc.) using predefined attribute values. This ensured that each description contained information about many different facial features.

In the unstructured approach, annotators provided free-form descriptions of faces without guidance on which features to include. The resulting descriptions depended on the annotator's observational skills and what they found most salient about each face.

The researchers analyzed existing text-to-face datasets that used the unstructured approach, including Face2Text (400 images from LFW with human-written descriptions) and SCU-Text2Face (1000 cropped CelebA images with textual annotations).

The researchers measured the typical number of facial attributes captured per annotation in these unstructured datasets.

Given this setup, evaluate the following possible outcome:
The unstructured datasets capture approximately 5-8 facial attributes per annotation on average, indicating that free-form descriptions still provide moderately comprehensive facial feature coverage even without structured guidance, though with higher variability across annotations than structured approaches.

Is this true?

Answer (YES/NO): NO